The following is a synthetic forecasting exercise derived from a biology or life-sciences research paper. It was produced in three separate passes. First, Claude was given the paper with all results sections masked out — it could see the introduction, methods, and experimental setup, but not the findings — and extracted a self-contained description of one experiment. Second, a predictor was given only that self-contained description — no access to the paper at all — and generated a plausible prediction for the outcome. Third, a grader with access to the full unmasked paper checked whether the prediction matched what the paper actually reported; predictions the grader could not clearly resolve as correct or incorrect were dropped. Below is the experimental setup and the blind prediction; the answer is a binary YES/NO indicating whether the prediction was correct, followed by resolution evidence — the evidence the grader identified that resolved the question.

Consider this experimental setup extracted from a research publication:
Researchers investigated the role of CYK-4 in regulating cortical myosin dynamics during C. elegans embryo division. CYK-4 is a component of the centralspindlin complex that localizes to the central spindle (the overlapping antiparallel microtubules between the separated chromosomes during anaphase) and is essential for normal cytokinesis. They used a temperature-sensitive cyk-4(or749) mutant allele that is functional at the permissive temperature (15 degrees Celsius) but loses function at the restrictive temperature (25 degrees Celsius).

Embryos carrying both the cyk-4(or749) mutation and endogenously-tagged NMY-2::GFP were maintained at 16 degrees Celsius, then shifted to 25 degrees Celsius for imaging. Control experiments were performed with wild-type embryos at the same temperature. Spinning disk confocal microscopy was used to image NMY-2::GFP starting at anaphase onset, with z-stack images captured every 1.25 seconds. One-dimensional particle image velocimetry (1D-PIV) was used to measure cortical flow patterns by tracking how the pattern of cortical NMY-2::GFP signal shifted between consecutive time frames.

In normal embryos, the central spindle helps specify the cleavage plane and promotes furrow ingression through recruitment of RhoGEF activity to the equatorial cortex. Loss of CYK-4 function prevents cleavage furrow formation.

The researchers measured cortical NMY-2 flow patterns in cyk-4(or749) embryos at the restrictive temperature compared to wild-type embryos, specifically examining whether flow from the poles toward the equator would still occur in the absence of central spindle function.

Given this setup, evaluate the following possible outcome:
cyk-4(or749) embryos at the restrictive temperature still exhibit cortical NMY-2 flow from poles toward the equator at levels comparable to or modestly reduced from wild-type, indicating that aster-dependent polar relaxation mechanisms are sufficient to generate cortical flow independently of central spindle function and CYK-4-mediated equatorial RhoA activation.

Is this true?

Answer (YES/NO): YES